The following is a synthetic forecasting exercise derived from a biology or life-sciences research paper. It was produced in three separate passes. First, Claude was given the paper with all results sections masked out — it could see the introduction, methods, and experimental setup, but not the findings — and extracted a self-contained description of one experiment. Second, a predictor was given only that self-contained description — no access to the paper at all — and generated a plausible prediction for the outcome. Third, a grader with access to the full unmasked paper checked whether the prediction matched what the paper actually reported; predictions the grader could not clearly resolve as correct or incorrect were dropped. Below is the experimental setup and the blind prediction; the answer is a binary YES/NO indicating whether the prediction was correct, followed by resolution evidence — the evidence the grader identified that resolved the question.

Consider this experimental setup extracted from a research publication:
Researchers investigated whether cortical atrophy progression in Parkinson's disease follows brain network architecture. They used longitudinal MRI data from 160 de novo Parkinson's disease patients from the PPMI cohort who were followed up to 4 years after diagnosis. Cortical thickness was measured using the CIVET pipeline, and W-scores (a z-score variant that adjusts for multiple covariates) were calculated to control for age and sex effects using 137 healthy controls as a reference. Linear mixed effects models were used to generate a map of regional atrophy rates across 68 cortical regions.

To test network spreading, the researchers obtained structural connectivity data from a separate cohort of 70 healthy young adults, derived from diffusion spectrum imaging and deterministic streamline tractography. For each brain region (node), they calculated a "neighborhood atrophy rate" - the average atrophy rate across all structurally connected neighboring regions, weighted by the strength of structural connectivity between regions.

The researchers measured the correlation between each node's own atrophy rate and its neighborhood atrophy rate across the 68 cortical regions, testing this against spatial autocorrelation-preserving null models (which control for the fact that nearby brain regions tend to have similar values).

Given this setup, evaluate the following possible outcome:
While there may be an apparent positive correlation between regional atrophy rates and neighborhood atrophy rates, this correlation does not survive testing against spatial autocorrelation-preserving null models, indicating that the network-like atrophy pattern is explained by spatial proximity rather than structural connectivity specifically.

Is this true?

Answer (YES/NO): NO